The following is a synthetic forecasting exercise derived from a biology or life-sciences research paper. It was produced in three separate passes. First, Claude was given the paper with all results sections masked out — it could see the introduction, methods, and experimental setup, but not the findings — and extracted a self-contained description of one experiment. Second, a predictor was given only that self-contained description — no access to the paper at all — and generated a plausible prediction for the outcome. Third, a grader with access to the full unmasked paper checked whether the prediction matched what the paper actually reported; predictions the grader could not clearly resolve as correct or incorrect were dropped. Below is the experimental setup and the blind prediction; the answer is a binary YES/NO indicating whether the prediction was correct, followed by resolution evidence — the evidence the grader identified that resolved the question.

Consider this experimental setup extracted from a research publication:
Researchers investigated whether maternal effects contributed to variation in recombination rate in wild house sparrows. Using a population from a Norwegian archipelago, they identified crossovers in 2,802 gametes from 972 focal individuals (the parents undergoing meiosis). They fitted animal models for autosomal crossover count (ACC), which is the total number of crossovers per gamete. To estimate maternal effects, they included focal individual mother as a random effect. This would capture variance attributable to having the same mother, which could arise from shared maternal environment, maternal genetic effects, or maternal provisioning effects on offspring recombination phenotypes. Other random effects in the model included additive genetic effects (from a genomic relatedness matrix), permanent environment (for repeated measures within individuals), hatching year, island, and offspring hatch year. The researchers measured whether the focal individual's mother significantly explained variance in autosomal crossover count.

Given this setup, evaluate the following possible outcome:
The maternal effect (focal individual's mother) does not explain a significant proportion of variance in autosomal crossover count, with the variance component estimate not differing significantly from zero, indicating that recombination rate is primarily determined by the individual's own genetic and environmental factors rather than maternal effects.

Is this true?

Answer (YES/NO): YES